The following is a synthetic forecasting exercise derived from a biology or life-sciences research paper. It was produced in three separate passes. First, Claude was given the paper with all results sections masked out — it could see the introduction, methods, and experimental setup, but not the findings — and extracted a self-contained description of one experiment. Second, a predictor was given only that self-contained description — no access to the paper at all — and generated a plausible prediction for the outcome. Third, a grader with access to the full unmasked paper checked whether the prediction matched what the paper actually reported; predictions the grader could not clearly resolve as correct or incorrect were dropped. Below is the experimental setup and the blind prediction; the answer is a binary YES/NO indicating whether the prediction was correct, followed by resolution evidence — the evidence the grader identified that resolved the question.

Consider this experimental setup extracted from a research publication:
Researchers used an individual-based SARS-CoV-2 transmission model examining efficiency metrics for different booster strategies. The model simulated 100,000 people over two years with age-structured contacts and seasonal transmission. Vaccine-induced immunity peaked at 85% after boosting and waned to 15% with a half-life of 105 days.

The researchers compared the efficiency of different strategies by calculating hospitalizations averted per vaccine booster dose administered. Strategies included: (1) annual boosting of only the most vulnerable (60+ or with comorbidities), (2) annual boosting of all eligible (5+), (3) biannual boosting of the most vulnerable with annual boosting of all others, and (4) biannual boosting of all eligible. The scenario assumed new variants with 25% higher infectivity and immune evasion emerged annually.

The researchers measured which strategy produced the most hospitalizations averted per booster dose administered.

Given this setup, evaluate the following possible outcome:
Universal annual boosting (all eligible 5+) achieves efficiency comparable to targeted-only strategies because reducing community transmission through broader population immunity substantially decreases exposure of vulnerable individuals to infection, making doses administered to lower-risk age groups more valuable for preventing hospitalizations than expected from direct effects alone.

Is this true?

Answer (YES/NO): NO